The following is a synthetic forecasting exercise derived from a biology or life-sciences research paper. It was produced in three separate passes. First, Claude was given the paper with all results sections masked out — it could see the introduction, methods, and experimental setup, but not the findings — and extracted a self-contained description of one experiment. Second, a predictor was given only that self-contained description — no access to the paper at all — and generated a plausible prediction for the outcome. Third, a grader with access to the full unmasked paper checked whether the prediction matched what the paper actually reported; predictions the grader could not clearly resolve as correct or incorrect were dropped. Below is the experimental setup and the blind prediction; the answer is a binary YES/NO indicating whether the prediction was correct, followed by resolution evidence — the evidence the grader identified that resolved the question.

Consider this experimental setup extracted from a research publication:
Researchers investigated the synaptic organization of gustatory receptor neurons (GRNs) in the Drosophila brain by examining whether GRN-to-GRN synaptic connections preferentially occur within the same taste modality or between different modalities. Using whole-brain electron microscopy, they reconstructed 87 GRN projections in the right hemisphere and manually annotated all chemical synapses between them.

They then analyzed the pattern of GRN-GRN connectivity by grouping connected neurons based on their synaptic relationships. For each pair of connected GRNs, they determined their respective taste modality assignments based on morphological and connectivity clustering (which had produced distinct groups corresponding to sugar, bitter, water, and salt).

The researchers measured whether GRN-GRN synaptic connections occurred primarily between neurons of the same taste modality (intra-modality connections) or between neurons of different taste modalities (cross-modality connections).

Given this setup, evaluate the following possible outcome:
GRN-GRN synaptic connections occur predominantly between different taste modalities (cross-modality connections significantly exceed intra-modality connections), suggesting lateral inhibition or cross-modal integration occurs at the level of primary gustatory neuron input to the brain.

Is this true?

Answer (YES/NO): NO